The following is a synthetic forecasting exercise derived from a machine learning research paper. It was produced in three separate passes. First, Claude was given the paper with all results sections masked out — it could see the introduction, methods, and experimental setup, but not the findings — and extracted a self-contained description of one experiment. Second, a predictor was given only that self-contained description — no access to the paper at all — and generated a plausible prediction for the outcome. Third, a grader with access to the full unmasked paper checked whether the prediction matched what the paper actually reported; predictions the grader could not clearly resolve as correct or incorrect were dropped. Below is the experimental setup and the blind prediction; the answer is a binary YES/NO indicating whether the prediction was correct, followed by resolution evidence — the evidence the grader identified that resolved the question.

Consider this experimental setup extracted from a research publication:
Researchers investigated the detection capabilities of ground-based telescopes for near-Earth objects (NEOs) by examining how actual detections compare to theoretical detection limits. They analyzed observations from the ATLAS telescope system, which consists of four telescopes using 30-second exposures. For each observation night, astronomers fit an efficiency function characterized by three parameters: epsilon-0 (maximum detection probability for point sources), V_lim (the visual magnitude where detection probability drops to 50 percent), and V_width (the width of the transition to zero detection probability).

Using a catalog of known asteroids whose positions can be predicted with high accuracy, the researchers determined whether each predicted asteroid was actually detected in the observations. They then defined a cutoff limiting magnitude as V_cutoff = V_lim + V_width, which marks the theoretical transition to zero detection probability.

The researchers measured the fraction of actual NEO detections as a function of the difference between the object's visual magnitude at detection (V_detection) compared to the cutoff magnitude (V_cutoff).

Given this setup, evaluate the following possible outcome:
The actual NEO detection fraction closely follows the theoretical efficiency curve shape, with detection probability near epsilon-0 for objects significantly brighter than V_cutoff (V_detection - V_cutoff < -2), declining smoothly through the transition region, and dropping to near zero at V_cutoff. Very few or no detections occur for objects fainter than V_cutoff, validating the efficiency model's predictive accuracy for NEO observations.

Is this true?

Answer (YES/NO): NO